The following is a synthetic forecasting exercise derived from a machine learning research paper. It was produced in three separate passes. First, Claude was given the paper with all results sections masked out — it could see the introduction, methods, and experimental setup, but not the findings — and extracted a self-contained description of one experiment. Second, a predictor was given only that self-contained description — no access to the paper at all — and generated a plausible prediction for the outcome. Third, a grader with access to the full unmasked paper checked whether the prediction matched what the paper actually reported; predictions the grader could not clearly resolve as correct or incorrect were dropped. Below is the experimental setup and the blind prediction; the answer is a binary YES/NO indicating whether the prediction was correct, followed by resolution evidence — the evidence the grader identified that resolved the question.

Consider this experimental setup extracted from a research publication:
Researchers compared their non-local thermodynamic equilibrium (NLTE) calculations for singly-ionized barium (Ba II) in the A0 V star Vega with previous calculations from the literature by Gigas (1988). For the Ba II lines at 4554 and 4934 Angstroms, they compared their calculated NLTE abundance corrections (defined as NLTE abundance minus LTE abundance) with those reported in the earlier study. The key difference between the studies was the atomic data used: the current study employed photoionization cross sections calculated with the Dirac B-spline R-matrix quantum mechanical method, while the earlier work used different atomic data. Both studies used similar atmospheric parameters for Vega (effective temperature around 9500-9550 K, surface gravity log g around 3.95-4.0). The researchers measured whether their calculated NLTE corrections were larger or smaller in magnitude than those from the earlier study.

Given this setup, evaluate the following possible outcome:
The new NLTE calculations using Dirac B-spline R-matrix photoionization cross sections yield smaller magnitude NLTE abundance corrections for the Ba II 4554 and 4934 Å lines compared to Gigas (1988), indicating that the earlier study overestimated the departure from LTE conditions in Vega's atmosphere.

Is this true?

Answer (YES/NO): NO